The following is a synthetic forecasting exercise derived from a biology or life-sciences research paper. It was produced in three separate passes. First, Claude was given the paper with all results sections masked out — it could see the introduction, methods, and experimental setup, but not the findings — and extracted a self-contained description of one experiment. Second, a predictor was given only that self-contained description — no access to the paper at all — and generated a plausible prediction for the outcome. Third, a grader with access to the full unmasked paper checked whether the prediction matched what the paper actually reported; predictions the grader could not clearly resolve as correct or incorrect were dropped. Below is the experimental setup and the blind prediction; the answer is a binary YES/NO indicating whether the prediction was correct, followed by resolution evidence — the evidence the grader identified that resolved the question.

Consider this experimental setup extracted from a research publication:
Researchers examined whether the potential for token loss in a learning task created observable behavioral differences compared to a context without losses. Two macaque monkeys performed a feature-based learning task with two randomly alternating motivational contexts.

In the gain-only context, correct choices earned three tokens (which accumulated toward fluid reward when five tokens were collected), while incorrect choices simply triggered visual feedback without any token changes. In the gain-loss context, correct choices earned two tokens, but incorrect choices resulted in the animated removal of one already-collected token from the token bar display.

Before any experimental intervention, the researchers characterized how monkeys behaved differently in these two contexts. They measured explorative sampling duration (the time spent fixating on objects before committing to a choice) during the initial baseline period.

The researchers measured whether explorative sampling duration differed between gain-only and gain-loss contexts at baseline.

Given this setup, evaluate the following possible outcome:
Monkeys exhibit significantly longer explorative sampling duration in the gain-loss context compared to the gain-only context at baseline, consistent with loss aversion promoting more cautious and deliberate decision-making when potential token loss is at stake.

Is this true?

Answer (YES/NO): YES